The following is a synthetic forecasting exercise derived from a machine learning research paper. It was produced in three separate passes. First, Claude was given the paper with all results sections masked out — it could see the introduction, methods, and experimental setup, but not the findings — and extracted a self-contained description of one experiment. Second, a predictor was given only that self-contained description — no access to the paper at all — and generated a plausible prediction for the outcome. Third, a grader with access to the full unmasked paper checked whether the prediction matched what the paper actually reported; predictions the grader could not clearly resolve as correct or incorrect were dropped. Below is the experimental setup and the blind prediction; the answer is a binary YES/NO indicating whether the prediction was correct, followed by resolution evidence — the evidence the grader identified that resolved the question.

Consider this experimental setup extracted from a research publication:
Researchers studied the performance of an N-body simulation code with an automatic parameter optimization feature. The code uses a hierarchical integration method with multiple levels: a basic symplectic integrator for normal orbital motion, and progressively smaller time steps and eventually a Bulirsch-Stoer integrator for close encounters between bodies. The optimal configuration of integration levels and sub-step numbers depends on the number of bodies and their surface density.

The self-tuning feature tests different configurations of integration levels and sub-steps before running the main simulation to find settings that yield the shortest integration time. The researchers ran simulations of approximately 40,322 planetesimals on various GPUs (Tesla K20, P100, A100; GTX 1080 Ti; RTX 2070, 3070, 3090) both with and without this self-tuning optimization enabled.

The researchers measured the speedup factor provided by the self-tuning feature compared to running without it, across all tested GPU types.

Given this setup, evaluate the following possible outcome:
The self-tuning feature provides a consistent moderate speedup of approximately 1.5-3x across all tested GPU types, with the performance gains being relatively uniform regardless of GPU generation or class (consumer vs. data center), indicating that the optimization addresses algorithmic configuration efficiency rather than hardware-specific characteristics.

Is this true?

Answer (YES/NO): NO